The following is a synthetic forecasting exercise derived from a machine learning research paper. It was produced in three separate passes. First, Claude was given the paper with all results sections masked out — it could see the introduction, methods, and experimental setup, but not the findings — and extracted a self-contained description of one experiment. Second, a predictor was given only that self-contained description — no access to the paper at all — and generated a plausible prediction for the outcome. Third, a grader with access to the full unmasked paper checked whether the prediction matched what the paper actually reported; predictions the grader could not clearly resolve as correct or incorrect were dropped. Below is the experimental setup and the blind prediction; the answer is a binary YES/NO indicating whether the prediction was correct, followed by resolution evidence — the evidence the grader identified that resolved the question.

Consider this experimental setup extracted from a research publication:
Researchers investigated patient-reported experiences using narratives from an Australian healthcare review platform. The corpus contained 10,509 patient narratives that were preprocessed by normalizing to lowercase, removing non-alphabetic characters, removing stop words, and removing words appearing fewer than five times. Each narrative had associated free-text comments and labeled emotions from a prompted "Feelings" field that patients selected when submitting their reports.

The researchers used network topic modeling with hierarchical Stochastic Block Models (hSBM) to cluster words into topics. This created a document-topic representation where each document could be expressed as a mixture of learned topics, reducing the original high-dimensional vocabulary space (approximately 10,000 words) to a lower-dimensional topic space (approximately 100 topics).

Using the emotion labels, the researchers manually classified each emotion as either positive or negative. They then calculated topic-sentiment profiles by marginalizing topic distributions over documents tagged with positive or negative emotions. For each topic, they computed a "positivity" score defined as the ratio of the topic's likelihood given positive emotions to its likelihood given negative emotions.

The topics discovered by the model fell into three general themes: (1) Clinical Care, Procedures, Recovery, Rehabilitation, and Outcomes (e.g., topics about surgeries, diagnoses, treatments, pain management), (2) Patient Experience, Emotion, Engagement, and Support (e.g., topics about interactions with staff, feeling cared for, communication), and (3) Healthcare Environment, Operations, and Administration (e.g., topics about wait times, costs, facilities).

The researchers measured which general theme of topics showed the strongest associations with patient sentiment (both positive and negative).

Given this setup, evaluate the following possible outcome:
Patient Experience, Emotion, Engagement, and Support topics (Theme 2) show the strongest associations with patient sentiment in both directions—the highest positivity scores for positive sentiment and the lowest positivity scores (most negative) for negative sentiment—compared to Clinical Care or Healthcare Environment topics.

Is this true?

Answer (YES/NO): YES